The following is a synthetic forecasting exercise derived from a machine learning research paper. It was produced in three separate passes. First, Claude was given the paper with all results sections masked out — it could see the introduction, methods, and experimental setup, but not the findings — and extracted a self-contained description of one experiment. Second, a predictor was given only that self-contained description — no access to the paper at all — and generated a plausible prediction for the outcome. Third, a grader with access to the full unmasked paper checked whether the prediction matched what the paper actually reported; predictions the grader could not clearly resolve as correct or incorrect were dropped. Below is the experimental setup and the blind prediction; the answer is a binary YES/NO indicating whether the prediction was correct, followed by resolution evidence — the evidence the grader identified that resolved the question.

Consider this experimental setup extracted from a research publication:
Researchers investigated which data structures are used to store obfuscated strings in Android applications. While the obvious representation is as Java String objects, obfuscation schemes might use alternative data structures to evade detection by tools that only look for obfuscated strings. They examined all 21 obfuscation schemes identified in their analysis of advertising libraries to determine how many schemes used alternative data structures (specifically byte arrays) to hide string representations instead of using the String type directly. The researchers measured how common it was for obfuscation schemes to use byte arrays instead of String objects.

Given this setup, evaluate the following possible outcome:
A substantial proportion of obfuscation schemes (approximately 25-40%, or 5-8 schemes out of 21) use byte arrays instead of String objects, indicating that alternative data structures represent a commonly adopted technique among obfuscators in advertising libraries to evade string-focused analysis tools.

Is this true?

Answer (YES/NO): NO